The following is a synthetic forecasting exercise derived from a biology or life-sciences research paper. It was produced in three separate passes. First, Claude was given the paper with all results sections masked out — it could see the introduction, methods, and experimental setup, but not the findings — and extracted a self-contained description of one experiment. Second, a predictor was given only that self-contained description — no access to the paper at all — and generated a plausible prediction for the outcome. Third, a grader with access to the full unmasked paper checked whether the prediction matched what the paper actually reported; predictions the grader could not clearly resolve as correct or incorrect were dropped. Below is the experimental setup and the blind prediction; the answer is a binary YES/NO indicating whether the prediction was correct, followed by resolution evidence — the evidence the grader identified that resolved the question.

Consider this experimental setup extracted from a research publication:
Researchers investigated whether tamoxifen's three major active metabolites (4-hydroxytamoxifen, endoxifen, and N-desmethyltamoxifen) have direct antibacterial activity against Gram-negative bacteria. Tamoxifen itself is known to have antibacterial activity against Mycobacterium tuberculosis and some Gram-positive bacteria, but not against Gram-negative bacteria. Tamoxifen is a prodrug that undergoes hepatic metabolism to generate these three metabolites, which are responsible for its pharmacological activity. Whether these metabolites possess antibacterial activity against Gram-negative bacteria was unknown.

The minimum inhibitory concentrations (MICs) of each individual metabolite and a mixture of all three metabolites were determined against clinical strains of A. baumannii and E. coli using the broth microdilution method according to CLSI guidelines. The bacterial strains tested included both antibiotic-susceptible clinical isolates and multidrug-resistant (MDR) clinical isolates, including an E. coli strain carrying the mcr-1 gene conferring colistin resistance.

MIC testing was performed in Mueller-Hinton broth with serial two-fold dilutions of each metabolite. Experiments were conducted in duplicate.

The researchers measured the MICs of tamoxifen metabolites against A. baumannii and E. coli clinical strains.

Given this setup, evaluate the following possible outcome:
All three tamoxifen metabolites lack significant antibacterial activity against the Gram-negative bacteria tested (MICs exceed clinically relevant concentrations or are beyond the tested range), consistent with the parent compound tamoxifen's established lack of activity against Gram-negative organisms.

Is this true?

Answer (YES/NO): NO